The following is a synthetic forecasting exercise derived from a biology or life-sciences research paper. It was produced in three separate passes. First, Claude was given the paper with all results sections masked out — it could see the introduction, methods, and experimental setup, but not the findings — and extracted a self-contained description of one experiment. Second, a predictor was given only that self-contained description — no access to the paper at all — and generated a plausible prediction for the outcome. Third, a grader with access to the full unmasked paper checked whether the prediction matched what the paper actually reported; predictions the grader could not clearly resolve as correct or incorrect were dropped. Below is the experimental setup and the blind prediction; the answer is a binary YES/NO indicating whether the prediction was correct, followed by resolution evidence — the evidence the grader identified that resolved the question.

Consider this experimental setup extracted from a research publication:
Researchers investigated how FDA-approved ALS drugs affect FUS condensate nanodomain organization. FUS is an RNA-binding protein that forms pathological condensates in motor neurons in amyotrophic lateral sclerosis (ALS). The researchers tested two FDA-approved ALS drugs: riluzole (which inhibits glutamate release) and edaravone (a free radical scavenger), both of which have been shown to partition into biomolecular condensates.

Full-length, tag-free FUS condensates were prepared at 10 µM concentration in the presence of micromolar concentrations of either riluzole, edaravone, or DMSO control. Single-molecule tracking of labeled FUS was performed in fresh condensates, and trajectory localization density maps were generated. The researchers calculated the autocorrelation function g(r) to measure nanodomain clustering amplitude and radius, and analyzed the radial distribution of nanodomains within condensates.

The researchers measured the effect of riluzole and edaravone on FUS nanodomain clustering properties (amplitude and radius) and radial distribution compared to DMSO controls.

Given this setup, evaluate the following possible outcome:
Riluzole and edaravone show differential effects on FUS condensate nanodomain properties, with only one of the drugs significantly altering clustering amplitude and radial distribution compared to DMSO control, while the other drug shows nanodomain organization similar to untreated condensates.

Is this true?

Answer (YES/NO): NO